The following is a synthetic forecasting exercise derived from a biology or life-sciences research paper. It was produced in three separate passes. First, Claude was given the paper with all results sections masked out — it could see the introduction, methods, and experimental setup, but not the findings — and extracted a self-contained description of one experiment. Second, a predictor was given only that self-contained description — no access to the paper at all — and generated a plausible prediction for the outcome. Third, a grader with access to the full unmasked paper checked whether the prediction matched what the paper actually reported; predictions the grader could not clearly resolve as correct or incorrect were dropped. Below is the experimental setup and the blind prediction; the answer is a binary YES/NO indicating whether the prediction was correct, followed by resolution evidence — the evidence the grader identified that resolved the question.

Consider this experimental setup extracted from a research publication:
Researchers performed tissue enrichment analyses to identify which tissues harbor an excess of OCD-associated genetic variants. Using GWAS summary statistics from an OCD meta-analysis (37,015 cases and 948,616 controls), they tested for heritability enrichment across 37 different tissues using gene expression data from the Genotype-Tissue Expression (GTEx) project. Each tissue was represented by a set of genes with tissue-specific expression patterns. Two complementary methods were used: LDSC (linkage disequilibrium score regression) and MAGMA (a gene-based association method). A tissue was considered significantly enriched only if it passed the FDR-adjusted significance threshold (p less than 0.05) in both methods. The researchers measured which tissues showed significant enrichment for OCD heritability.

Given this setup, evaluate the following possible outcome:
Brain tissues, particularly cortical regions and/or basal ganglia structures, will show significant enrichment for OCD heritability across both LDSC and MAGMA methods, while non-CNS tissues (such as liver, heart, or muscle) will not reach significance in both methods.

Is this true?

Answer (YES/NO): YES